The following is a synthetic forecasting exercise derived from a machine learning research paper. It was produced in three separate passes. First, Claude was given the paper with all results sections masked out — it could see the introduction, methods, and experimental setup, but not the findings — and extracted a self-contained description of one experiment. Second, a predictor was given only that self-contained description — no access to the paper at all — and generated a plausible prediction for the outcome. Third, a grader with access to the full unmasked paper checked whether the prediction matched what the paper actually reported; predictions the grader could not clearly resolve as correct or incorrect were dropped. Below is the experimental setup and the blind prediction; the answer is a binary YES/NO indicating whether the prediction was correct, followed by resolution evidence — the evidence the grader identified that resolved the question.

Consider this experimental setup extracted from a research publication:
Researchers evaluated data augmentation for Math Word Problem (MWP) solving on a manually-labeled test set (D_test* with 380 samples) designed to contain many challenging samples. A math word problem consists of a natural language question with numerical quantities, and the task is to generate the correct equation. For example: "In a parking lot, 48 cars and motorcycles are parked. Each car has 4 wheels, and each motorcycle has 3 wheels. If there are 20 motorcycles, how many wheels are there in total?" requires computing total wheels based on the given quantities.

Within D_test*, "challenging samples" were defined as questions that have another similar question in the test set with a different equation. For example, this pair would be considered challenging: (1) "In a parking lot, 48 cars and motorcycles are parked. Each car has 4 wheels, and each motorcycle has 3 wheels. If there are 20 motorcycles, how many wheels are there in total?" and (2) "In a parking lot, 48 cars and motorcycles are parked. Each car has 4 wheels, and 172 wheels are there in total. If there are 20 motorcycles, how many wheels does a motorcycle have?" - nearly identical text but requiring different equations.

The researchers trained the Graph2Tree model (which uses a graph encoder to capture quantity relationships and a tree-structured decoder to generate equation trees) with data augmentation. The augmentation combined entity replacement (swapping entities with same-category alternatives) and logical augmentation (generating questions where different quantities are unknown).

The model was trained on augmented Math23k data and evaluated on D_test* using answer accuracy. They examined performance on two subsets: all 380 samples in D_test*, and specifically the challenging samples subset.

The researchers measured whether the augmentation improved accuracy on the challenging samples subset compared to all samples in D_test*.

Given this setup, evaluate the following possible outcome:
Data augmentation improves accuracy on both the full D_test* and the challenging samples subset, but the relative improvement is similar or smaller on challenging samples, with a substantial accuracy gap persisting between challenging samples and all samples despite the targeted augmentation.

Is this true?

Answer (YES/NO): NO